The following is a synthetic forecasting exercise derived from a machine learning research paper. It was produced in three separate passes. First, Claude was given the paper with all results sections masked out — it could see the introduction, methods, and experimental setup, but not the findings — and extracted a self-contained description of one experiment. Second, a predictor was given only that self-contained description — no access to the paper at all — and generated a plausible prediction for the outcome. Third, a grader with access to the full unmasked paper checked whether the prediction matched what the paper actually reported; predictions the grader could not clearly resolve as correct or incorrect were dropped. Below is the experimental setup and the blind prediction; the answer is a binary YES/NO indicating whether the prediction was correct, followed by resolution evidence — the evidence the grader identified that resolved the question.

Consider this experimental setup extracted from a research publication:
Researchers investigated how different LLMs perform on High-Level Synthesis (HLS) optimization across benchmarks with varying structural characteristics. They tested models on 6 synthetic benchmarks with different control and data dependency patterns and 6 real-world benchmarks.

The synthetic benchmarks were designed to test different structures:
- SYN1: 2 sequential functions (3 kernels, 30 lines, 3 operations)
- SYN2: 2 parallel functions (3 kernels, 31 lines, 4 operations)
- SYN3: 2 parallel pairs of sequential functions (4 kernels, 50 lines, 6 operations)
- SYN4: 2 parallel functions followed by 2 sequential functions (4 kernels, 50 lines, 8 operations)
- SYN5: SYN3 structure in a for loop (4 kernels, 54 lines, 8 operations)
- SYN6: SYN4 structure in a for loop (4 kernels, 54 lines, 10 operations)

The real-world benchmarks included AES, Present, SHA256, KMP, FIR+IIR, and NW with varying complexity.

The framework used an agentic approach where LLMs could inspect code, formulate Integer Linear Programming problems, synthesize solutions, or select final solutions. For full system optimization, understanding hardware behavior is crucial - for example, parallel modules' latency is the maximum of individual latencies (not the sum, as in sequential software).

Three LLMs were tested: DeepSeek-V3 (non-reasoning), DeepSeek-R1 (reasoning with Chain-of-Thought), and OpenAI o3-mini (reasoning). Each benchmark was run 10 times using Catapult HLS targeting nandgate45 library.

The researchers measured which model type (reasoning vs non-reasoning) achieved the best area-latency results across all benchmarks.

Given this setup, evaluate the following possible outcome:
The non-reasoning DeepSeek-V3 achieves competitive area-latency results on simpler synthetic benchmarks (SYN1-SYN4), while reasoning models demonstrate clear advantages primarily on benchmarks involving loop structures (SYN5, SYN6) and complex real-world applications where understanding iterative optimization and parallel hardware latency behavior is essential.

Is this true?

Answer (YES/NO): NO